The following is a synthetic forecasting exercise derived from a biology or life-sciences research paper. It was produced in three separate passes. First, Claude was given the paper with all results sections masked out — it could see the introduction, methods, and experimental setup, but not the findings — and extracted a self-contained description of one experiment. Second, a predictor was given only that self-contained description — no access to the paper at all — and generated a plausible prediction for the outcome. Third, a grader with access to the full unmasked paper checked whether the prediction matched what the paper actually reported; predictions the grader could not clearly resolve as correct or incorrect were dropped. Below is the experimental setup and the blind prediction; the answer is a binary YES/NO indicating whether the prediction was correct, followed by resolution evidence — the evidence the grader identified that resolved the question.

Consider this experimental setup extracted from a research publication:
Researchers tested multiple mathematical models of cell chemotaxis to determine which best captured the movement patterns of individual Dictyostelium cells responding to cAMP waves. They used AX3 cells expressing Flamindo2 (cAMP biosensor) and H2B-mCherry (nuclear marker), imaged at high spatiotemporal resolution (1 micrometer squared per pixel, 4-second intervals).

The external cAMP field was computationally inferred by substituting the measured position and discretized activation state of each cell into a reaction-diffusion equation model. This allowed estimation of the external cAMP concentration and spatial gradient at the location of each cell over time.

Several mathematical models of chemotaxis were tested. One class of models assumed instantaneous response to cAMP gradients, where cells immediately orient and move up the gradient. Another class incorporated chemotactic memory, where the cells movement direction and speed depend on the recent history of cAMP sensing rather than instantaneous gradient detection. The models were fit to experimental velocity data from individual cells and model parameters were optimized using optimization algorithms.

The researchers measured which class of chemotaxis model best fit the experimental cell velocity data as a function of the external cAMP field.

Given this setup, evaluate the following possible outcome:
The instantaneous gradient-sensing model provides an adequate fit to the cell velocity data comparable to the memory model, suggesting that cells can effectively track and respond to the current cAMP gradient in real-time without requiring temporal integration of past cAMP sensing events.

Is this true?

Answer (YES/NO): NO